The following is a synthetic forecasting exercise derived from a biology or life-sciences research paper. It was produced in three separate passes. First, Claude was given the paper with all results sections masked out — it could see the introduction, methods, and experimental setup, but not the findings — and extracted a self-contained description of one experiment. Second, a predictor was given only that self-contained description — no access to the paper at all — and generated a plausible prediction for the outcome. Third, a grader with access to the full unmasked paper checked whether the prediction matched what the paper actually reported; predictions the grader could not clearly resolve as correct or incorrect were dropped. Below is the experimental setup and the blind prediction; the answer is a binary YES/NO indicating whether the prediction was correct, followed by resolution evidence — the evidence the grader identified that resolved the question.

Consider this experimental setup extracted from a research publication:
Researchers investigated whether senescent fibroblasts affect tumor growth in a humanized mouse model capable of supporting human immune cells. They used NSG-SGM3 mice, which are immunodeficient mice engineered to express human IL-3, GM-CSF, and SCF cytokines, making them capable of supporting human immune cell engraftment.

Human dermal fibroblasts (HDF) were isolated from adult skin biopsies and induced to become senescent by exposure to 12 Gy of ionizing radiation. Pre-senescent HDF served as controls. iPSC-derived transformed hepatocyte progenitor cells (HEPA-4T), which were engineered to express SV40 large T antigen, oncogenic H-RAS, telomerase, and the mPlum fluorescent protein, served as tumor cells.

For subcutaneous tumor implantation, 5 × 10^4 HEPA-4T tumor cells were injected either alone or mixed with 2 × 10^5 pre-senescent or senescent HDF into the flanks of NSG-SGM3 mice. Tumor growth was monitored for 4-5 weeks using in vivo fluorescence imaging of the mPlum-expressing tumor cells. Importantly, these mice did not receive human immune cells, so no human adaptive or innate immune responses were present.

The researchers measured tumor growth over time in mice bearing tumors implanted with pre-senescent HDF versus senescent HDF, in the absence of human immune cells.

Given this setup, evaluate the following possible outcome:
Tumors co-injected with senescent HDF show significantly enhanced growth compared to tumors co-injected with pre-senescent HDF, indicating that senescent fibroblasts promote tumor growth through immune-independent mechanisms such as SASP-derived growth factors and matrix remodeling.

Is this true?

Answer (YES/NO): NO